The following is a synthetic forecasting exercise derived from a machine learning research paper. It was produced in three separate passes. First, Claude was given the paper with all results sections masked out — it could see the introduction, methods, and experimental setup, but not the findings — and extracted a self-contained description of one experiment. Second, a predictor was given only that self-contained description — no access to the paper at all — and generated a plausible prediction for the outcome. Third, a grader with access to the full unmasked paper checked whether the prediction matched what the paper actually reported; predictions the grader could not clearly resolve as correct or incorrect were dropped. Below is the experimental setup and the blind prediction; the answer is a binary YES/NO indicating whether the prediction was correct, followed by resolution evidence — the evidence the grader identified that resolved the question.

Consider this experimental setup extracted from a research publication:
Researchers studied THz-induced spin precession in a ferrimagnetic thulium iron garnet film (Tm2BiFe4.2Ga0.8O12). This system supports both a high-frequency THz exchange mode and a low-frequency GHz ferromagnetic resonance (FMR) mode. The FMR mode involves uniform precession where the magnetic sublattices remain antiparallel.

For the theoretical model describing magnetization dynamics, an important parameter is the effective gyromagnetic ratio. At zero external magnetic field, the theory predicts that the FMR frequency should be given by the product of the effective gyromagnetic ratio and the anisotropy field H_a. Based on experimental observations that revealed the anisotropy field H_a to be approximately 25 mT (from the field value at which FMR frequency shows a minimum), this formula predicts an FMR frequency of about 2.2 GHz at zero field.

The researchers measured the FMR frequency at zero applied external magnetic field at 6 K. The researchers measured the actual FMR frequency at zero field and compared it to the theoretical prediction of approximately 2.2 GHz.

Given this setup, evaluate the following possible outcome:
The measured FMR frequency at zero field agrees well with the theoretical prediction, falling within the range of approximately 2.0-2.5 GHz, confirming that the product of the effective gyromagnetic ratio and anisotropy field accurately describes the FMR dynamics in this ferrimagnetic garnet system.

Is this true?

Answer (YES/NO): NO